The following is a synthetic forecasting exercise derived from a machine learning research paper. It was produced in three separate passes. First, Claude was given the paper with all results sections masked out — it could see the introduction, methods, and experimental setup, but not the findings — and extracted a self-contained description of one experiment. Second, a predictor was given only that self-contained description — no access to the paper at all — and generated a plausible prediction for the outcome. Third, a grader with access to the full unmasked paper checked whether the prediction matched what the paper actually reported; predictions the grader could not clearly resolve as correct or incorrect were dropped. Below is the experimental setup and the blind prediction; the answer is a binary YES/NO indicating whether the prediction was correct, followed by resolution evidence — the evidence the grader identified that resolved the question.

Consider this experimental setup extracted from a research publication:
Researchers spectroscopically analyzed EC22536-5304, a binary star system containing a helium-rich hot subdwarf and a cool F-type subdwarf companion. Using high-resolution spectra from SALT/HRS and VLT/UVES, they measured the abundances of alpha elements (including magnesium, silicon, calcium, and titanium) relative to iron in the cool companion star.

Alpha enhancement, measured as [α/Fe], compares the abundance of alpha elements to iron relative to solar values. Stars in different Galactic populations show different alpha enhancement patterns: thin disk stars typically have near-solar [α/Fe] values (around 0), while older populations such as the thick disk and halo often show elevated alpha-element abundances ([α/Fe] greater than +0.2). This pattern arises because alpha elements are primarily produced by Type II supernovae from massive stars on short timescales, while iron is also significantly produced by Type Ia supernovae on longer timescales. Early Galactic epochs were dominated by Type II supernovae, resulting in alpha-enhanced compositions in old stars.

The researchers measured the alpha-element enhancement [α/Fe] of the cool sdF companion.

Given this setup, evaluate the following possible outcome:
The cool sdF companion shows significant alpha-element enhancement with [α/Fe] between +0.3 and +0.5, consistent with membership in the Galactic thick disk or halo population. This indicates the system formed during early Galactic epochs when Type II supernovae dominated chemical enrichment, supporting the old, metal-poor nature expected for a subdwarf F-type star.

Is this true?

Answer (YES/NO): YES